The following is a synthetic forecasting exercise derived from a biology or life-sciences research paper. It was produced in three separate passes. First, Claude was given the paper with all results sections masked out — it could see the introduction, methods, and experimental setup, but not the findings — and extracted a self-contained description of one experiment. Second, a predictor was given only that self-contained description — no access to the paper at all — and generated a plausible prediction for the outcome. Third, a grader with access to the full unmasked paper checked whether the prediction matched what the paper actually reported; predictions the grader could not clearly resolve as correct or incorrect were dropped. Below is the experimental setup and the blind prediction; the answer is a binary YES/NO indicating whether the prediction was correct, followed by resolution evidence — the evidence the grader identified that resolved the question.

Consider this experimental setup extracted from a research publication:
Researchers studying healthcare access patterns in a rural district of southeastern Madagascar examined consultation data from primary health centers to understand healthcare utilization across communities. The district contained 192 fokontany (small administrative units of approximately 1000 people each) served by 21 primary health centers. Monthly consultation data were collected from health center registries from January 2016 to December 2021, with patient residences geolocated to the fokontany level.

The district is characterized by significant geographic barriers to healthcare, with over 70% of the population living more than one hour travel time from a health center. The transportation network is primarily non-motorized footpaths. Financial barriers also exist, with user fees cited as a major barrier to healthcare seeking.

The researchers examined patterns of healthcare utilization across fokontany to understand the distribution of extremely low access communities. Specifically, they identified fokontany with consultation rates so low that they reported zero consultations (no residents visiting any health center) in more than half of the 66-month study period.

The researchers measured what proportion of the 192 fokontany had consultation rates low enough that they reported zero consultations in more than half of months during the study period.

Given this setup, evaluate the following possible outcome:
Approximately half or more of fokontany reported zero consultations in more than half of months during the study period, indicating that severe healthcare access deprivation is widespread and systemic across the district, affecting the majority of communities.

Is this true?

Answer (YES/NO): NO